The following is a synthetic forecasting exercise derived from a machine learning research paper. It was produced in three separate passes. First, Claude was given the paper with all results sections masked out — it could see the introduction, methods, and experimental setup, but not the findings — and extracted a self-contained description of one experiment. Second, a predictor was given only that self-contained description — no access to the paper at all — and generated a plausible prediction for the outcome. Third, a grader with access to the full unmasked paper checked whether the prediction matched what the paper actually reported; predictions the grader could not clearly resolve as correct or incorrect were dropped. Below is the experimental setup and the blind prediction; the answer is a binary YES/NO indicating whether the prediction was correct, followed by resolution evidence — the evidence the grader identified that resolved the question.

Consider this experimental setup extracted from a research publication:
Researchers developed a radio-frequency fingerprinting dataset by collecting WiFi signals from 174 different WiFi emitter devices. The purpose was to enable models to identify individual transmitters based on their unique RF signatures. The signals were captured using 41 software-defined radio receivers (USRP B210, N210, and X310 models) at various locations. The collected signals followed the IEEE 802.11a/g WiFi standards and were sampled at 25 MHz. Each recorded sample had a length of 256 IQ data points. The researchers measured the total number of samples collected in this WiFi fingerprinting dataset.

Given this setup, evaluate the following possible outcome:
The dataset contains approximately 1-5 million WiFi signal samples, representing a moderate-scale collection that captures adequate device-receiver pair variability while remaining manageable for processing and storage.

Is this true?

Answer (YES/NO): NO